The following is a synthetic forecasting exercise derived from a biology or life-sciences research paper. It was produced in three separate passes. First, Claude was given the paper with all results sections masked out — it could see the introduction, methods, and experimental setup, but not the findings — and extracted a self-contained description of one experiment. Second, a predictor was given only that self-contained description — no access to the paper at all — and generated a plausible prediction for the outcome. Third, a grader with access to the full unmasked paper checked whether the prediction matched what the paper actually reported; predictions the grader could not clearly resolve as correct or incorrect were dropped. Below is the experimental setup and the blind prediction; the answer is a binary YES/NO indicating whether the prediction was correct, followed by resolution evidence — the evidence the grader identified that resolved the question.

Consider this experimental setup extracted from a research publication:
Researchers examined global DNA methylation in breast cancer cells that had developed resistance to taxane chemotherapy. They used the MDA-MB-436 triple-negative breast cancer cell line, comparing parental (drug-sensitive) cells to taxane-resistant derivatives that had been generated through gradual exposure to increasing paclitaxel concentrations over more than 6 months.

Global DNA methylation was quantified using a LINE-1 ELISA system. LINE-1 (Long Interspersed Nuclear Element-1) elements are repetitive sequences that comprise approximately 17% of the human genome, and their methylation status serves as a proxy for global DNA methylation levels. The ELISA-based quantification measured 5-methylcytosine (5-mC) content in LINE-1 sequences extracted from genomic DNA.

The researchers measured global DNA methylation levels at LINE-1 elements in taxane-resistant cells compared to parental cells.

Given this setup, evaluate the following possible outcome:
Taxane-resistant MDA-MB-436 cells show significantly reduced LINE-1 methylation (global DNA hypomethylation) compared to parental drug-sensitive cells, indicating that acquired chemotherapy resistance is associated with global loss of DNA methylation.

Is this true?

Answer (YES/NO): YES